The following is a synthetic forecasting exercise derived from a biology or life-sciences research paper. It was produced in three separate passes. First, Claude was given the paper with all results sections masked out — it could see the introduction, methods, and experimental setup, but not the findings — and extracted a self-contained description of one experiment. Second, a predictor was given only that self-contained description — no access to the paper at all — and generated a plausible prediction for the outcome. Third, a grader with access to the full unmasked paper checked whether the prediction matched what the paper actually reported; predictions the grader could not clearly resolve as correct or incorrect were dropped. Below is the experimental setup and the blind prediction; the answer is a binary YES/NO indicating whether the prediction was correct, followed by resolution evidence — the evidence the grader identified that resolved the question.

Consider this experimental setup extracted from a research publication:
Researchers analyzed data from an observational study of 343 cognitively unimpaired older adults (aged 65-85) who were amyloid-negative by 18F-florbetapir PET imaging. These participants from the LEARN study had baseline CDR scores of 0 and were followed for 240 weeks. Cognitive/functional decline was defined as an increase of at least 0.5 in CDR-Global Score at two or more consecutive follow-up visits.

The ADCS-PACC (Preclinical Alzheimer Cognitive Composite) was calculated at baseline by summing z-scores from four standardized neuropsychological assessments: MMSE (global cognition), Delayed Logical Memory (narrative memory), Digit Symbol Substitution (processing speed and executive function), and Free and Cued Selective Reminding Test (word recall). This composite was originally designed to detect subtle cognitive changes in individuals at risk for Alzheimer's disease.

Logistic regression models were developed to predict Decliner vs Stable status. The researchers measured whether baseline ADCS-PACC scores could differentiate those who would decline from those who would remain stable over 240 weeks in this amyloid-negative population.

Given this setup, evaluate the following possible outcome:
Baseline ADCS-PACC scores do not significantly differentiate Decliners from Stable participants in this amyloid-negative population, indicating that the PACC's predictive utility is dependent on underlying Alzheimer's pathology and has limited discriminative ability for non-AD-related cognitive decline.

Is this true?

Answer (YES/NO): NO